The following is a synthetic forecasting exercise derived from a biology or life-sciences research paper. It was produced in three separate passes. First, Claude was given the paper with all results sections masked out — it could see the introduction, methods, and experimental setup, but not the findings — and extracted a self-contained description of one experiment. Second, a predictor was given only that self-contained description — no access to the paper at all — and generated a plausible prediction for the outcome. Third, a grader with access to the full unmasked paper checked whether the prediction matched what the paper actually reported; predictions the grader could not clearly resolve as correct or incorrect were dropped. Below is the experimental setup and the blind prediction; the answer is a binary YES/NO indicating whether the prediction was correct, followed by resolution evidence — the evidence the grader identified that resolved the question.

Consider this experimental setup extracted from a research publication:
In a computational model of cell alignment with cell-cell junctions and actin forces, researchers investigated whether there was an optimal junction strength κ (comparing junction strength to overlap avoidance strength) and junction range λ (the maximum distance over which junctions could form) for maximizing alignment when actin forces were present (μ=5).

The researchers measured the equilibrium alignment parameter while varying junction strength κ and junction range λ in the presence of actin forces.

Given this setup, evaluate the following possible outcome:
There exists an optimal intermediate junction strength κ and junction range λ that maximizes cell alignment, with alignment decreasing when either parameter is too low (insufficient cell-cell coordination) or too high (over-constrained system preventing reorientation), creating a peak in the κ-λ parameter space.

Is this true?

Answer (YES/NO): YES